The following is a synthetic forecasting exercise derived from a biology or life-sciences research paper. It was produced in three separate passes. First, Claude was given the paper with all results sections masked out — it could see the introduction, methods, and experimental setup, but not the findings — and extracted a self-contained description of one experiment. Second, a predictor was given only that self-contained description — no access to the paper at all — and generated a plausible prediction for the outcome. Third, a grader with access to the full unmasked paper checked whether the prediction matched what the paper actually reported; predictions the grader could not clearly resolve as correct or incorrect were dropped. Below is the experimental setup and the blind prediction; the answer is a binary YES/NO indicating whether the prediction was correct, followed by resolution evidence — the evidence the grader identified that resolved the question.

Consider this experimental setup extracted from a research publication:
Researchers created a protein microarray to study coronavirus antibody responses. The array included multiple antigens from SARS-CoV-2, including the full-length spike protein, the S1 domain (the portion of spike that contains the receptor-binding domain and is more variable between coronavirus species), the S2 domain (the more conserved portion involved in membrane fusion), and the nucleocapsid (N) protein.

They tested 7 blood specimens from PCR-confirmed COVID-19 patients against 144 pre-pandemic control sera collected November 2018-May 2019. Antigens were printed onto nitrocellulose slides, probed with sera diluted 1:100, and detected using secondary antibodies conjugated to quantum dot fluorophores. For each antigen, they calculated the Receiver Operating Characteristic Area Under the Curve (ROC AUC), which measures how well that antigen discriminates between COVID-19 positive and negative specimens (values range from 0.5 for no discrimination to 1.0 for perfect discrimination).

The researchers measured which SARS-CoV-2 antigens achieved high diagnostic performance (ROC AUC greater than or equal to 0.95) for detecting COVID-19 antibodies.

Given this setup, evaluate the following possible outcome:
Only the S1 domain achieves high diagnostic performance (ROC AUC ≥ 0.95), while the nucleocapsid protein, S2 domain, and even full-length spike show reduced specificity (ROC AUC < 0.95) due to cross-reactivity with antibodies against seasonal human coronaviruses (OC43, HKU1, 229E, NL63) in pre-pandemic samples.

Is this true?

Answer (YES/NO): NO